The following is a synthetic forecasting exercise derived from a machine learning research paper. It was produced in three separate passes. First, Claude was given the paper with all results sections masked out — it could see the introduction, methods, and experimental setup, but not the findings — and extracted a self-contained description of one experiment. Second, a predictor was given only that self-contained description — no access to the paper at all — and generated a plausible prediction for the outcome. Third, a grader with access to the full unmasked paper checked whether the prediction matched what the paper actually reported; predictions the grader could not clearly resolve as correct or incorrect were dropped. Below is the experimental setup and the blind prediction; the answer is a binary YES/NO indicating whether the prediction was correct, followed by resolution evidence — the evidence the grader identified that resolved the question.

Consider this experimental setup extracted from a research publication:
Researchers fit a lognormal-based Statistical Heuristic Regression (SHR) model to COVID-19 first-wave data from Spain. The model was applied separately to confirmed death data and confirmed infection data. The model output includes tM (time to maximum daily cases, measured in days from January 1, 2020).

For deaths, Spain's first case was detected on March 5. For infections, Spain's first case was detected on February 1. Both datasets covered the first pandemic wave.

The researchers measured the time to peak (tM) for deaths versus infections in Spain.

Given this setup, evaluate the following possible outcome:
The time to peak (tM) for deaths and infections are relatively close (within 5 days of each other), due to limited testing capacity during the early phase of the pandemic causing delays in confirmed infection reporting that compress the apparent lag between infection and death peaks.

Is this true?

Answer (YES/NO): YES